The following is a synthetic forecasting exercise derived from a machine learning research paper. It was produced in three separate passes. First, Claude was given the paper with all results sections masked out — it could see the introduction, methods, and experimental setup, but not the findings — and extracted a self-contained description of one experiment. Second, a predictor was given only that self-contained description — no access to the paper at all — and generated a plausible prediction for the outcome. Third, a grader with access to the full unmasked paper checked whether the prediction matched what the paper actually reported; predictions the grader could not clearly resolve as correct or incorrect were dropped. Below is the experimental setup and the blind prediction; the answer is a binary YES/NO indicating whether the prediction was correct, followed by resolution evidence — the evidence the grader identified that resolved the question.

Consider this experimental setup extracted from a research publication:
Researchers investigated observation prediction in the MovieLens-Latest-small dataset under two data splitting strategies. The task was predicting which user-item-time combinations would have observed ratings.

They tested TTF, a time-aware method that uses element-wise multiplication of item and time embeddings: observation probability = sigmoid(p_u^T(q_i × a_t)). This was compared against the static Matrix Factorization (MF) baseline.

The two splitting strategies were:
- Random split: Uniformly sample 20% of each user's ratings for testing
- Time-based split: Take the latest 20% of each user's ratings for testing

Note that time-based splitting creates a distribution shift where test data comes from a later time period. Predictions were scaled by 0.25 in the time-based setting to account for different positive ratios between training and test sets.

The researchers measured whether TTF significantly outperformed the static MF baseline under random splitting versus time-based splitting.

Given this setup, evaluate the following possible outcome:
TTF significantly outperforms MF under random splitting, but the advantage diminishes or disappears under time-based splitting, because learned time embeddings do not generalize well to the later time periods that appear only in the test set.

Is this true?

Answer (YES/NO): YES